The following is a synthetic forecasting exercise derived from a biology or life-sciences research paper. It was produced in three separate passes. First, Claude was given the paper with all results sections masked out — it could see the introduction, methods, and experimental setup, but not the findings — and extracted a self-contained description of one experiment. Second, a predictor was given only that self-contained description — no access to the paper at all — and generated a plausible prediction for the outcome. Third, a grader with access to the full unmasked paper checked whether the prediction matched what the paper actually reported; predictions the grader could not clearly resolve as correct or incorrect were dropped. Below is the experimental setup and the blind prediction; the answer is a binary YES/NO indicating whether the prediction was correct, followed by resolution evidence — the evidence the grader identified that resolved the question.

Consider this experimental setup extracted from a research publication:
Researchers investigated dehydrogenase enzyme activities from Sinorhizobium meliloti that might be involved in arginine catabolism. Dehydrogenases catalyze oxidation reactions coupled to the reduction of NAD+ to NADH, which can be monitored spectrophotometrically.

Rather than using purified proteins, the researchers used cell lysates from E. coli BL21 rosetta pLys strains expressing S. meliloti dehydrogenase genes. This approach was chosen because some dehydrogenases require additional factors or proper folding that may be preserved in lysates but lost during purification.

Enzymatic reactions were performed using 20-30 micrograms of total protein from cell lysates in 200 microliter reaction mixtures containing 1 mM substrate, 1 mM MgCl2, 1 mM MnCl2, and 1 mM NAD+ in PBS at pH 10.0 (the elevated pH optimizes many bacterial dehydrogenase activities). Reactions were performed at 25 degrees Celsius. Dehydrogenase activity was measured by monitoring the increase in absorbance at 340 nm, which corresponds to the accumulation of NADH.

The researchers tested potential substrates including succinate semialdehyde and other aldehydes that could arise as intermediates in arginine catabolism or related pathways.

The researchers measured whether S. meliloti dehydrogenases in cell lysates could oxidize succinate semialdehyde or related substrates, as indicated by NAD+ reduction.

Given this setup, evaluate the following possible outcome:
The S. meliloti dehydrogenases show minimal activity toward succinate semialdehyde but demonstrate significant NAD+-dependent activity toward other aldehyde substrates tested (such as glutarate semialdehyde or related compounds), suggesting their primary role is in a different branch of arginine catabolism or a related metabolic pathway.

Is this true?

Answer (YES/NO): NO